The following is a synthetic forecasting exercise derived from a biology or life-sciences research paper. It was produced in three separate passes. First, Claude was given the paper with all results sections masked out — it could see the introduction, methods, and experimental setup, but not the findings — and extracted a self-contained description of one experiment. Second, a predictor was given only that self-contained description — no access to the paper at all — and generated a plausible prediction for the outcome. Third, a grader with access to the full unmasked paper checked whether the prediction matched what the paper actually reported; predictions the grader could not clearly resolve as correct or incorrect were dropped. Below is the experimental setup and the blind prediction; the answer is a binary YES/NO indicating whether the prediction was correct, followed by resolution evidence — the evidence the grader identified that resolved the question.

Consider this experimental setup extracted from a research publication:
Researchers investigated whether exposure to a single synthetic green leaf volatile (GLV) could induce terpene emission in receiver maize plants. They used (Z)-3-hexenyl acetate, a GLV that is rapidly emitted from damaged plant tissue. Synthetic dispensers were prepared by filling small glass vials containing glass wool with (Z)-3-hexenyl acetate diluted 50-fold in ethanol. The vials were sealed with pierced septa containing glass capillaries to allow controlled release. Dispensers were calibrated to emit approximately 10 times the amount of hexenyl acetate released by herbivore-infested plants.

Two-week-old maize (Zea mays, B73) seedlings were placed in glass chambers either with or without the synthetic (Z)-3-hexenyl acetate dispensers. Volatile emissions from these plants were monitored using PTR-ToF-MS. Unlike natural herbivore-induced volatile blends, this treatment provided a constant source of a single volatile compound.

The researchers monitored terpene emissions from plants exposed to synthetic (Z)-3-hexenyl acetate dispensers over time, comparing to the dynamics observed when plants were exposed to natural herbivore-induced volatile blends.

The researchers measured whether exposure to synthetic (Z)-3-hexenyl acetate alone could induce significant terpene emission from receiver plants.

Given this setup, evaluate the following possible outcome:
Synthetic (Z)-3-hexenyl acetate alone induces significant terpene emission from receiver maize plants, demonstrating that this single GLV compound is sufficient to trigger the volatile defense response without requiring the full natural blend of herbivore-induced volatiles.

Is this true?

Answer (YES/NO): YES